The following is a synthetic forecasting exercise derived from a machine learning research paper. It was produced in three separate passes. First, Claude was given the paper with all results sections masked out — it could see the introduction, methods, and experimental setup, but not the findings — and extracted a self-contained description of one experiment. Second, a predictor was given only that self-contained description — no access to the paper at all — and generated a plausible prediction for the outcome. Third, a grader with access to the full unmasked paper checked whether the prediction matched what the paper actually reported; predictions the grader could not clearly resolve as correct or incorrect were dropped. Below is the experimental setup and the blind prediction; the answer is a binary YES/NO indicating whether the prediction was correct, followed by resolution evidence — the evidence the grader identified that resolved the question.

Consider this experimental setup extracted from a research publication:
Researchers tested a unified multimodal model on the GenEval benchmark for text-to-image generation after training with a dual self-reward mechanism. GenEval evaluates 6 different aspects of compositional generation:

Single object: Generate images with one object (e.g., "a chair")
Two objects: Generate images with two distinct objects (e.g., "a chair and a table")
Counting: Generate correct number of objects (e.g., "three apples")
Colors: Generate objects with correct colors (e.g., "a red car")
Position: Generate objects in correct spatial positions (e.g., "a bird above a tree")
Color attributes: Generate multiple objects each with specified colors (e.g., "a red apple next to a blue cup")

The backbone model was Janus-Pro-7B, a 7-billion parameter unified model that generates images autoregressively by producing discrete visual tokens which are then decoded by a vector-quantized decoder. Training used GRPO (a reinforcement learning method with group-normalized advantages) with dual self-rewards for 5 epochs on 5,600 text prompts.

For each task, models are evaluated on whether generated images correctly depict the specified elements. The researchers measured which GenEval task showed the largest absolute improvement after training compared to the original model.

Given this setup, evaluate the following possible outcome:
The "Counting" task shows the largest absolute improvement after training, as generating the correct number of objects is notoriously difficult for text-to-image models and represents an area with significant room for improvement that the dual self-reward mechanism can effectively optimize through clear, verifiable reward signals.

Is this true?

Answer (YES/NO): YES